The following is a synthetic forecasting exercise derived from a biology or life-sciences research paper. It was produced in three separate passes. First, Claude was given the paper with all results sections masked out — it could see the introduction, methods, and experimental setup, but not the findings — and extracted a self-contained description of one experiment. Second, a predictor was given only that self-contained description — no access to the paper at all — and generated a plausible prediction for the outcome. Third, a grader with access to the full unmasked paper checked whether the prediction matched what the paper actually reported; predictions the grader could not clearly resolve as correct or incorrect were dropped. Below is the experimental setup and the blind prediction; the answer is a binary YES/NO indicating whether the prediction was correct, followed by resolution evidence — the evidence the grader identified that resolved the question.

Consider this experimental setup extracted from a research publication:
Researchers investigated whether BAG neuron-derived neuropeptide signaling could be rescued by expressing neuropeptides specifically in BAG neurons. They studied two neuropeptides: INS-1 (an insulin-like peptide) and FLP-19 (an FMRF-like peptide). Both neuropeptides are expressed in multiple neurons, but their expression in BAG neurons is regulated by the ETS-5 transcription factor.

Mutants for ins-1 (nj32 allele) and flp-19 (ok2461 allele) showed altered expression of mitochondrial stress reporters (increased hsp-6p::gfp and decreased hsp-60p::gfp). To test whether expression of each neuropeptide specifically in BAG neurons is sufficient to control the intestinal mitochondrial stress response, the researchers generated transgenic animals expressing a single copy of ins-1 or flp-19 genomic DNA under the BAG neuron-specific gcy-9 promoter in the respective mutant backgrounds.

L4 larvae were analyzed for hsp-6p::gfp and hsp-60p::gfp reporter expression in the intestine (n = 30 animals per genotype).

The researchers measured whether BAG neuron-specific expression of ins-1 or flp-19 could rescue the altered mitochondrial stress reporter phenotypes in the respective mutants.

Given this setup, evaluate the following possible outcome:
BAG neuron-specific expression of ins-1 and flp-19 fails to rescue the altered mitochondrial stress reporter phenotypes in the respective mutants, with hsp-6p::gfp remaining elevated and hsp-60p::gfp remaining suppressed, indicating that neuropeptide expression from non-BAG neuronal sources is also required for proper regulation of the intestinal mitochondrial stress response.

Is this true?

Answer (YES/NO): NO